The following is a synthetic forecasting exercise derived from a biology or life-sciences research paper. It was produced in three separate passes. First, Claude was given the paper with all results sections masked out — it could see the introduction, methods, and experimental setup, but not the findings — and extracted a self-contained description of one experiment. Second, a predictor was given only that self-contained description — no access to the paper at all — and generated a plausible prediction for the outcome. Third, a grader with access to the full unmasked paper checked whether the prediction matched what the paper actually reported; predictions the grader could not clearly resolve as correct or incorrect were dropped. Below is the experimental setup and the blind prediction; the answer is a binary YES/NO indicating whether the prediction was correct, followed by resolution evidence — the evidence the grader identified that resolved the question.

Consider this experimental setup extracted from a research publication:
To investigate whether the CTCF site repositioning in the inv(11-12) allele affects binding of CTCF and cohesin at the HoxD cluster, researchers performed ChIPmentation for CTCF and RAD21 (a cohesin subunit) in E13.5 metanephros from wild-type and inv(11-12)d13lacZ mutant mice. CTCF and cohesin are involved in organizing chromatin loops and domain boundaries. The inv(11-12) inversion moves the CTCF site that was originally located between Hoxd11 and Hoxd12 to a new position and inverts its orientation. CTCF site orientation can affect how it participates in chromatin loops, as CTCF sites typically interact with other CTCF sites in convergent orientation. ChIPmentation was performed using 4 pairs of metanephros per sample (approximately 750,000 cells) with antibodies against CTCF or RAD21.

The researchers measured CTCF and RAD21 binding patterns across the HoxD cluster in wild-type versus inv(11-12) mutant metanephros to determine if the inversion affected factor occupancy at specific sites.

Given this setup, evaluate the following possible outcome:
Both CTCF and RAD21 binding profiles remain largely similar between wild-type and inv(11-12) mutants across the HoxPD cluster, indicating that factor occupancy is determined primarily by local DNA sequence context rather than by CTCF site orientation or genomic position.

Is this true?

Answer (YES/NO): YES